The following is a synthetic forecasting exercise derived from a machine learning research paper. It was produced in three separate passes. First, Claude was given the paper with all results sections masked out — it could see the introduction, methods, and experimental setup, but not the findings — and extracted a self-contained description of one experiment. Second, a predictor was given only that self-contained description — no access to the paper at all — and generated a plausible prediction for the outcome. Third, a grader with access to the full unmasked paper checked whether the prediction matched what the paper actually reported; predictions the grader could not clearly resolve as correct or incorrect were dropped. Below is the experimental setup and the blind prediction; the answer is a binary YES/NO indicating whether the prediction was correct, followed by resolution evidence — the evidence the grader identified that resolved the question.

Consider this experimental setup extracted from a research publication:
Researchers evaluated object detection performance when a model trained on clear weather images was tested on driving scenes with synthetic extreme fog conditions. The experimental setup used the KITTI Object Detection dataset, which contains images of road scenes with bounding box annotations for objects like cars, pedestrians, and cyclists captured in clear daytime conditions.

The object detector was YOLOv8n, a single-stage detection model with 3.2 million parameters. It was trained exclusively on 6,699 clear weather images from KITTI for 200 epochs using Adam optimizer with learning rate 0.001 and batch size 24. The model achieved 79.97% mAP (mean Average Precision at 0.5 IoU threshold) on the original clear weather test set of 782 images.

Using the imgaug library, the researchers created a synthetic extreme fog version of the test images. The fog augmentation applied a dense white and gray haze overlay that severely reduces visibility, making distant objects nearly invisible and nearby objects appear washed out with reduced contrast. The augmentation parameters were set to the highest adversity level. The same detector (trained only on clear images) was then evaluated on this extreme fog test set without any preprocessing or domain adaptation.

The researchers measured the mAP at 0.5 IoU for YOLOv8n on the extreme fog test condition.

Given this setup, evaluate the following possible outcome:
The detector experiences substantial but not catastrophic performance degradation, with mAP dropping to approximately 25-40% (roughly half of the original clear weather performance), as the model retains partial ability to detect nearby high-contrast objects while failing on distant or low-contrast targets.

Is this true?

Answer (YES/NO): NO